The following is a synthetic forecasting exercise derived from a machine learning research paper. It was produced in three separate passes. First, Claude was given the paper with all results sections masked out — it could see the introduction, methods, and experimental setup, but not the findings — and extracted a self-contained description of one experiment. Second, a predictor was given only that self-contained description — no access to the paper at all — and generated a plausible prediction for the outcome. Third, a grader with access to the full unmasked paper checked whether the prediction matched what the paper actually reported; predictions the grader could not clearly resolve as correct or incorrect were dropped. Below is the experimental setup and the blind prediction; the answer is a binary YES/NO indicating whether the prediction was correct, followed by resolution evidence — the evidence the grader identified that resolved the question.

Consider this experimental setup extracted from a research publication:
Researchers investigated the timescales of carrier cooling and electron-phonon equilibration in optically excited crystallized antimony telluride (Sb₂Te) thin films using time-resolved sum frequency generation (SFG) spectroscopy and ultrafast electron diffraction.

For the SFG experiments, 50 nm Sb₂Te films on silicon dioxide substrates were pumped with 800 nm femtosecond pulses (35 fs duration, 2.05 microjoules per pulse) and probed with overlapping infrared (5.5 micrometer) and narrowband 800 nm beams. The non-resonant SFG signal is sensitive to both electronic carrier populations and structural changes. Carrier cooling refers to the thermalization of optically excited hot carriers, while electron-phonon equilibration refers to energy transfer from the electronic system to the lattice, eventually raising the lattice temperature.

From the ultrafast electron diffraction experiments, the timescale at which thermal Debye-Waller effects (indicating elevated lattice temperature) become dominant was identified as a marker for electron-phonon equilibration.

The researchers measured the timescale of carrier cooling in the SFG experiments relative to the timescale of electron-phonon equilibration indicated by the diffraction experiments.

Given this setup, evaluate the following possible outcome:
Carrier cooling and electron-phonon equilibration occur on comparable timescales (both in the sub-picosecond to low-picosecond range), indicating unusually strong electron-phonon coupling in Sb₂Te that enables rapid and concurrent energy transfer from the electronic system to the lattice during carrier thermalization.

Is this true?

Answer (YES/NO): YES